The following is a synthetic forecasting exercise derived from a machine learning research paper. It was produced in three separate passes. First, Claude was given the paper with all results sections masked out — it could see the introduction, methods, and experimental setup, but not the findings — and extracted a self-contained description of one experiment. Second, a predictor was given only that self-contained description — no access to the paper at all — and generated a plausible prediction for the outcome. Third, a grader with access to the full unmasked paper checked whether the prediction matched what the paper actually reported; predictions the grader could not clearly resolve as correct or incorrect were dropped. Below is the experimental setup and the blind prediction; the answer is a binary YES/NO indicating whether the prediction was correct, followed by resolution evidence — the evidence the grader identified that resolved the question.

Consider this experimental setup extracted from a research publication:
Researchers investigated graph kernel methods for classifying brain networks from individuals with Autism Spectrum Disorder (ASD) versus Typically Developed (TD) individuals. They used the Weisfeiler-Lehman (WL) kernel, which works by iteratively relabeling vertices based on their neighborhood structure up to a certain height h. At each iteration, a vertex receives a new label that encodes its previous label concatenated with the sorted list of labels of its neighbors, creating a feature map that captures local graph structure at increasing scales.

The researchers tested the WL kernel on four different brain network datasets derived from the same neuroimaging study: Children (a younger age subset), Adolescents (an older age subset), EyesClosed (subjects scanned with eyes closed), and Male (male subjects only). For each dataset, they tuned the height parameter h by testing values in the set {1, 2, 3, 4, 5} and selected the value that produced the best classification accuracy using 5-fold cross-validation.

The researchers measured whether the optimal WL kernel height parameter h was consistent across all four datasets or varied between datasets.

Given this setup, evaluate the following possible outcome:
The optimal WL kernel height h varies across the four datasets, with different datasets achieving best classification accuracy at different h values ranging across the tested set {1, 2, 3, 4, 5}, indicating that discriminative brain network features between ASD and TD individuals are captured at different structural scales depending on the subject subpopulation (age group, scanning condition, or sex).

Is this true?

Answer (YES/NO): NO